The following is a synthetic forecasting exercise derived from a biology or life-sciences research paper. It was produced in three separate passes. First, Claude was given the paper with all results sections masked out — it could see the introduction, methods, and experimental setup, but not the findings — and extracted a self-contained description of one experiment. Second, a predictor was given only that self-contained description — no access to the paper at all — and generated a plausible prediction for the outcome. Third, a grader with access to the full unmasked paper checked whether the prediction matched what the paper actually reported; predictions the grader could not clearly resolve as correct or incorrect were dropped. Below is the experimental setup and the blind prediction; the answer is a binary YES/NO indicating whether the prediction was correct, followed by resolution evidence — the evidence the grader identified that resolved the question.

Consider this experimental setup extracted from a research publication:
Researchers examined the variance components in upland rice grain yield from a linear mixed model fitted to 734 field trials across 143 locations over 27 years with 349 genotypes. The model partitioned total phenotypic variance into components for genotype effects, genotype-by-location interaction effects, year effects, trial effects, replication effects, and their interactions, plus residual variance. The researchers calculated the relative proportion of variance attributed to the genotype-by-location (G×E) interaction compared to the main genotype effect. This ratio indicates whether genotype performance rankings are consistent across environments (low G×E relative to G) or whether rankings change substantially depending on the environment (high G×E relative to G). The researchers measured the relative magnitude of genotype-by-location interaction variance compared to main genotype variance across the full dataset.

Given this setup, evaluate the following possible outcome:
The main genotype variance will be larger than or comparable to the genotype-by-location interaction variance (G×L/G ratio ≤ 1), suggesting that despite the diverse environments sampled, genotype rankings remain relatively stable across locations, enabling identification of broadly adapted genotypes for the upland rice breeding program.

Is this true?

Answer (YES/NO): NO